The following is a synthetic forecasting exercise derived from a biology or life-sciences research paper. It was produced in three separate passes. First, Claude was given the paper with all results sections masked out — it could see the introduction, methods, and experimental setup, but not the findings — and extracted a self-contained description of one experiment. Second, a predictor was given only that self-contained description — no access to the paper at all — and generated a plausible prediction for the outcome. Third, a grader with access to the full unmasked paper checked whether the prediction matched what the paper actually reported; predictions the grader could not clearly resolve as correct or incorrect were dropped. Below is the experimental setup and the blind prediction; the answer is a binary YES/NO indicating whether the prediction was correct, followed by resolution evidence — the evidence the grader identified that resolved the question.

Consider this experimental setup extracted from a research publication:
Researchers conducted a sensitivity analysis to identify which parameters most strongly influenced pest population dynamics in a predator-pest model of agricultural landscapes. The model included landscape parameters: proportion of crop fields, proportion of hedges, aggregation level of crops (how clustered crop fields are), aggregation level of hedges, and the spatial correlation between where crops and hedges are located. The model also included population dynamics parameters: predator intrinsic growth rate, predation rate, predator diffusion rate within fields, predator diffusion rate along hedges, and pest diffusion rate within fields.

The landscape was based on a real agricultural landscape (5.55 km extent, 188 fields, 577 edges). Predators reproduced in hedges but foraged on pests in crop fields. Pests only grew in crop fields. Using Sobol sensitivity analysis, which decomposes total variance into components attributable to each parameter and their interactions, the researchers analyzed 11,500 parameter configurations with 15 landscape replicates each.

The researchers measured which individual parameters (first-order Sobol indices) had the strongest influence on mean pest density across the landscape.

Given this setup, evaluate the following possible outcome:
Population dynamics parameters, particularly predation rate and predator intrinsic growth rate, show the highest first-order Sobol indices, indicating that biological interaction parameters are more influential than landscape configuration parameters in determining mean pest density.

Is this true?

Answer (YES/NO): NO